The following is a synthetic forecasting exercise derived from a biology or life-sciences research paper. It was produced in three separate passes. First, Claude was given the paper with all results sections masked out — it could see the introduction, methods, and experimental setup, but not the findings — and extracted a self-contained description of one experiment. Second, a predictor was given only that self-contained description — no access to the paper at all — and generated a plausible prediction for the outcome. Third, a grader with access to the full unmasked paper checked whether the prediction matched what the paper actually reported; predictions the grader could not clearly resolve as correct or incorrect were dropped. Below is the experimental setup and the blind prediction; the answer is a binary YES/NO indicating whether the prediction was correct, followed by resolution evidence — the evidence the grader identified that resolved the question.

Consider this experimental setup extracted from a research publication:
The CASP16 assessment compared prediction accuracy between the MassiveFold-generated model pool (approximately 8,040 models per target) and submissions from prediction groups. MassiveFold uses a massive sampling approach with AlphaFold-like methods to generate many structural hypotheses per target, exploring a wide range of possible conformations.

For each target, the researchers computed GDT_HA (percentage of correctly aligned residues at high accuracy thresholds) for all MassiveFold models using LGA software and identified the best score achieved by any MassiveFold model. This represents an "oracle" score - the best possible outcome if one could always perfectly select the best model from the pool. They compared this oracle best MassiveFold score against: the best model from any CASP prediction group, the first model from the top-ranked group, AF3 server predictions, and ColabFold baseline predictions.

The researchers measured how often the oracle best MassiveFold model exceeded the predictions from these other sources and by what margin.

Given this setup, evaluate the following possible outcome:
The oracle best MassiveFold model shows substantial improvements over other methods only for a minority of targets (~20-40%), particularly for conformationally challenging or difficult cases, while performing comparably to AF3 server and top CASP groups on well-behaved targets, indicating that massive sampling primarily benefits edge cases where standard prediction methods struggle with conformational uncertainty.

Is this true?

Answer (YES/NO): NO